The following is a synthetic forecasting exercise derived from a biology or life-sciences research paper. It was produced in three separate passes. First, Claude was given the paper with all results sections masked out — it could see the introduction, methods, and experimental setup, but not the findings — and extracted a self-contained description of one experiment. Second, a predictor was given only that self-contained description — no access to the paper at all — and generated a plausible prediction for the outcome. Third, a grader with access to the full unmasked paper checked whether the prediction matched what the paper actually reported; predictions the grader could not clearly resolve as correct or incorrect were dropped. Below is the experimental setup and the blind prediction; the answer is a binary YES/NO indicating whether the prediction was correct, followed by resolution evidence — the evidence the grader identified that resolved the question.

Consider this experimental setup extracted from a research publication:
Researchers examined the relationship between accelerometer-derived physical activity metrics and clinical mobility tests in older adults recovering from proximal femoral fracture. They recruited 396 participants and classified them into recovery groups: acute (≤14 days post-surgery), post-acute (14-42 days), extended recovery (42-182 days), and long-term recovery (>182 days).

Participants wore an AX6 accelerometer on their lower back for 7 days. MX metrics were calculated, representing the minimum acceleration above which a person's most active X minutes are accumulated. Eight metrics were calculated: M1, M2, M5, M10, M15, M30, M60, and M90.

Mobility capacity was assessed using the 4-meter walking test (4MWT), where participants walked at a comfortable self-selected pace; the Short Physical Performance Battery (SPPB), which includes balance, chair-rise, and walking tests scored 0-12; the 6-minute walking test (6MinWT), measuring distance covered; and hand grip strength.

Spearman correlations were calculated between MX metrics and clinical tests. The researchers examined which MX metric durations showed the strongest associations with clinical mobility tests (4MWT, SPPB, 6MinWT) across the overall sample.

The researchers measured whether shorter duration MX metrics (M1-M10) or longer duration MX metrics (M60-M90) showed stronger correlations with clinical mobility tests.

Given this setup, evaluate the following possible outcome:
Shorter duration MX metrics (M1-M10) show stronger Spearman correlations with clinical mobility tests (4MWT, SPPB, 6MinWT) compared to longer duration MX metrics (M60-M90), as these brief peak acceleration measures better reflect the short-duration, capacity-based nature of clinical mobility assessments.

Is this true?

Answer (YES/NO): YES